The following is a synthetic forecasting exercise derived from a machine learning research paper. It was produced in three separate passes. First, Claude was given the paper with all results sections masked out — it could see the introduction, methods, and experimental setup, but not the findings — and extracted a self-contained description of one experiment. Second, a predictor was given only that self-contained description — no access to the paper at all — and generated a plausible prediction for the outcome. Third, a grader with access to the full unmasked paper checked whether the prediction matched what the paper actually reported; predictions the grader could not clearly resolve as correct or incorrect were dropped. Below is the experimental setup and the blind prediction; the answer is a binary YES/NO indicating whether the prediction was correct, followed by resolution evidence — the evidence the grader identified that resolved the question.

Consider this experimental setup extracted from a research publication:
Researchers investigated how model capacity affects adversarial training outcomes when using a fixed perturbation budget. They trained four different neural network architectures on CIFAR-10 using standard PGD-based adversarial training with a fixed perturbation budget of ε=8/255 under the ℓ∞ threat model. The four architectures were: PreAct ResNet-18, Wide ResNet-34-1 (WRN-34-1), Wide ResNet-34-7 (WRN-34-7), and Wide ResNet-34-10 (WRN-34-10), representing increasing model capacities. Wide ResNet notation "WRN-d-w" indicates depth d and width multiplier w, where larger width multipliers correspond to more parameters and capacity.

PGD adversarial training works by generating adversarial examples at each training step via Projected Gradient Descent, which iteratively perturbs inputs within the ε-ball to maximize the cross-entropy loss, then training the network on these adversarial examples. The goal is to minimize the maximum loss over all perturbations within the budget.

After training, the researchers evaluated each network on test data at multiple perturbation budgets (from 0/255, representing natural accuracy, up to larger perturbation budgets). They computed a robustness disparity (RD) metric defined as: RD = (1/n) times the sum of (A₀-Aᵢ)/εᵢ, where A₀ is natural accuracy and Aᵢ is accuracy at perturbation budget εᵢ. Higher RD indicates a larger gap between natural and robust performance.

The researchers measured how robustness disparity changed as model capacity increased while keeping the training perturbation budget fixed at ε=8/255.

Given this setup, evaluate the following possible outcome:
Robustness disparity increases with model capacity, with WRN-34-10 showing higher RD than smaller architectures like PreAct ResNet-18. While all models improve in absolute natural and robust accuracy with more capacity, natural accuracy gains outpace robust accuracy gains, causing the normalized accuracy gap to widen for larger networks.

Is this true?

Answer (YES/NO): YES